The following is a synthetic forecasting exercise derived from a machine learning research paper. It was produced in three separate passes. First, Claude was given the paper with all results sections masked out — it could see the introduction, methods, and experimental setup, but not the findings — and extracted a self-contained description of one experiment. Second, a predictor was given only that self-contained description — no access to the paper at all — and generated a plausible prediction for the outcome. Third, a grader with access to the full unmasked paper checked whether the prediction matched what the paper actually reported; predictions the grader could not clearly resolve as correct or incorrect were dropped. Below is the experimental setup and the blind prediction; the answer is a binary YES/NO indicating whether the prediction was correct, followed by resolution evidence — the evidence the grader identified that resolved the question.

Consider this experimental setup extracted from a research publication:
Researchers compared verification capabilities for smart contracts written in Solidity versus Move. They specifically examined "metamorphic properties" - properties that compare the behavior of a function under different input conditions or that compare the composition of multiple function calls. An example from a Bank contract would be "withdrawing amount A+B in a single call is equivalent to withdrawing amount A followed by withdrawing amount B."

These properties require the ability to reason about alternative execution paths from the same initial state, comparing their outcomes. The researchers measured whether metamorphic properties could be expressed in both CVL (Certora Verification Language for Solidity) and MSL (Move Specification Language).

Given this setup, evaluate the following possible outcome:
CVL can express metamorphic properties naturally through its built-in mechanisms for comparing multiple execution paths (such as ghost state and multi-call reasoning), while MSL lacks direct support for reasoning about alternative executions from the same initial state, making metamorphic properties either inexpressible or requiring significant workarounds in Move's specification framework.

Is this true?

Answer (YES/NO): NO